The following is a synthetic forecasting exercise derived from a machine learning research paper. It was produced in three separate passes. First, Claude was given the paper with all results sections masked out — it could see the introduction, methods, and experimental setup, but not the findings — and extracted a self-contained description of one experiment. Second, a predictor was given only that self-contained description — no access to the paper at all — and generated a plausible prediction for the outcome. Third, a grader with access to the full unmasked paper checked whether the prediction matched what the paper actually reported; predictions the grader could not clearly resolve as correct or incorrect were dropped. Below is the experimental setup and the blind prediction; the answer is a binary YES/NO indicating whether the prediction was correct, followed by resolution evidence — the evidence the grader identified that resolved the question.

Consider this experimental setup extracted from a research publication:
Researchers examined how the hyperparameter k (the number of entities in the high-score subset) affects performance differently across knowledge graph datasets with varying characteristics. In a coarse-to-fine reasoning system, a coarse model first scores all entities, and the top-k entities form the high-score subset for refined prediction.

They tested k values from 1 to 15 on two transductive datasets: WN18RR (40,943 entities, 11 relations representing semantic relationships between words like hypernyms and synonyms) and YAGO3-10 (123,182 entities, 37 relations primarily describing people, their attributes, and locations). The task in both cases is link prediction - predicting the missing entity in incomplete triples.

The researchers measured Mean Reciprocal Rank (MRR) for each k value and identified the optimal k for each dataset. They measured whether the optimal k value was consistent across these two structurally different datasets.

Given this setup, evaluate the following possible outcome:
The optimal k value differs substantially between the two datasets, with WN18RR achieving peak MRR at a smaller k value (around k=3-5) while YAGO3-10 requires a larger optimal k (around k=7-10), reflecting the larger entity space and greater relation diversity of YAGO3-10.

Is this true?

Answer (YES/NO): NO